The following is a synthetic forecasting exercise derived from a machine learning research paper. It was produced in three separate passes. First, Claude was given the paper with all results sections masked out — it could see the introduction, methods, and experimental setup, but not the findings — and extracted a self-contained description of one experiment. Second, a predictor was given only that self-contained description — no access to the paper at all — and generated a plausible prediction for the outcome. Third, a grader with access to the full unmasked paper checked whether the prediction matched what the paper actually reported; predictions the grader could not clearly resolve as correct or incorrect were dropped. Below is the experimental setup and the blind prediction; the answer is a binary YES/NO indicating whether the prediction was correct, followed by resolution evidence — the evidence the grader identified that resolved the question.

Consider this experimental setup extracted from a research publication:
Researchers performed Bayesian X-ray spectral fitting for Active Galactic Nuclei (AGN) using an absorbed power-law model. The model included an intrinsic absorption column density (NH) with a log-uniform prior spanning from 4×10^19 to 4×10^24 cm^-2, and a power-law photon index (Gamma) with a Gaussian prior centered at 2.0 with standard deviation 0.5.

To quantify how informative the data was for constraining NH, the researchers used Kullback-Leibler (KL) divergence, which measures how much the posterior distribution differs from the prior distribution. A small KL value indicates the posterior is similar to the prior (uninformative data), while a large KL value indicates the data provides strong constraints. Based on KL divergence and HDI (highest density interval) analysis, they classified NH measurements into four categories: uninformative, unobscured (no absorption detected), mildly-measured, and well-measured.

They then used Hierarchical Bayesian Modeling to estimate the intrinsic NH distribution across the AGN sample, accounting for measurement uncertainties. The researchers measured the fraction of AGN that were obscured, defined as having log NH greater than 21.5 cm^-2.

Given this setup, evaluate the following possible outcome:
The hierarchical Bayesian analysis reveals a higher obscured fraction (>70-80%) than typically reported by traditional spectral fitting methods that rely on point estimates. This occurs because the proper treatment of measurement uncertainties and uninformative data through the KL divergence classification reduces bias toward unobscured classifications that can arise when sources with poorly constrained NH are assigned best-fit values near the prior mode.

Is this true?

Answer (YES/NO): NO